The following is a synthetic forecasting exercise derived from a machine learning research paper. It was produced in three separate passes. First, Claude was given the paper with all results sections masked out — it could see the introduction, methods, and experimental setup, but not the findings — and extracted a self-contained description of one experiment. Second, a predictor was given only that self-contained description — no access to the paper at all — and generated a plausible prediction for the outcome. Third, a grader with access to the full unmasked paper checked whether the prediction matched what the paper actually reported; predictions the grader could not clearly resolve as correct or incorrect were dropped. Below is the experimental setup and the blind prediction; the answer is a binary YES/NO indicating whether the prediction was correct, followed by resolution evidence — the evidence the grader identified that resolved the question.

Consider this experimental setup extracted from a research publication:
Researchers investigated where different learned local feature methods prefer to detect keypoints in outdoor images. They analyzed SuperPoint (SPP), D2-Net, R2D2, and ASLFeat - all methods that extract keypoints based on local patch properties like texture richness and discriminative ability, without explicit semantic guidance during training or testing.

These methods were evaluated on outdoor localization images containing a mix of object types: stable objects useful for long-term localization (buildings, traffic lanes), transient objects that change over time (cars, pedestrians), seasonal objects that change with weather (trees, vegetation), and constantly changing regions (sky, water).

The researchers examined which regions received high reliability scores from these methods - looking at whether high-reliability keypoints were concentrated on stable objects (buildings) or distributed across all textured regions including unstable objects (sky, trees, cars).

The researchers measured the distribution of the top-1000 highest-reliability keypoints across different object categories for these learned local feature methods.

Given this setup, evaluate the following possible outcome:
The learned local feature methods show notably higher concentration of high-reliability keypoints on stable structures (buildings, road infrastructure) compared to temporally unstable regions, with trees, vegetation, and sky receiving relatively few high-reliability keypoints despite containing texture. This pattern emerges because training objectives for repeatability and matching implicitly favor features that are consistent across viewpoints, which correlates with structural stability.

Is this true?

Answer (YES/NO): NO